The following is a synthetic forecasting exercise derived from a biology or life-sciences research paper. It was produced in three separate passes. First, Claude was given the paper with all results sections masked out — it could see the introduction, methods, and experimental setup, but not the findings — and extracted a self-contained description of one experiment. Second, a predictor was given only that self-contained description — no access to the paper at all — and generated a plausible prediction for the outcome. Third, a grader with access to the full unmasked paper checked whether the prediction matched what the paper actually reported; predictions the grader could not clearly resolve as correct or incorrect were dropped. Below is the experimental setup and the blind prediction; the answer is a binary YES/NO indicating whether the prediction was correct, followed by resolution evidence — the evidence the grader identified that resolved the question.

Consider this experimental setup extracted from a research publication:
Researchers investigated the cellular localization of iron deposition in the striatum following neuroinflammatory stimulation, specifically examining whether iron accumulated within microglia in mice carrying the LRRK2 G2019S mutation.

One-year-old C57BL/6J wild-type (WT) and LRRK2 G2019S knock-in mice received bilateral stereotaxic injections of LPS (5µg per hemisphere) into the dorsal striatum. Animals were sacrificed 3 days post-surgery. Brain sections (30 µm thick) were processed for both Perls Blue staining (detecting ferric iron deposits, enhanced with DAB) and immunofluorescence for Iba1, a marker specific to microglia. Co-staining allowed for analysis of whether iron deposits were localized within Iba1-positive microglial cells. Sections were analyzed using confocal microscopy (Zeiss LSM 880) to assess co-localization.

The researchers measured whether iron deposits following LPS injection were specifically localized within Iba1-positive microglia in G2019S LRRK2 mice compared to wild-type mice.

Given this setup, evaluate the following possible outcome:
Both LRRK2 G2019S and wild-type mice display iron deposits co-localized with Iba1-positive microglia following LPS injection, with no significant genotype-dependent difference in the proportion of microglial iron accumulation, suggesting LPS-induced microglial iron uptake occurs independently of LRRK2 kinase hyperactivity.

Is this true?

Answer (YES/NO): YES